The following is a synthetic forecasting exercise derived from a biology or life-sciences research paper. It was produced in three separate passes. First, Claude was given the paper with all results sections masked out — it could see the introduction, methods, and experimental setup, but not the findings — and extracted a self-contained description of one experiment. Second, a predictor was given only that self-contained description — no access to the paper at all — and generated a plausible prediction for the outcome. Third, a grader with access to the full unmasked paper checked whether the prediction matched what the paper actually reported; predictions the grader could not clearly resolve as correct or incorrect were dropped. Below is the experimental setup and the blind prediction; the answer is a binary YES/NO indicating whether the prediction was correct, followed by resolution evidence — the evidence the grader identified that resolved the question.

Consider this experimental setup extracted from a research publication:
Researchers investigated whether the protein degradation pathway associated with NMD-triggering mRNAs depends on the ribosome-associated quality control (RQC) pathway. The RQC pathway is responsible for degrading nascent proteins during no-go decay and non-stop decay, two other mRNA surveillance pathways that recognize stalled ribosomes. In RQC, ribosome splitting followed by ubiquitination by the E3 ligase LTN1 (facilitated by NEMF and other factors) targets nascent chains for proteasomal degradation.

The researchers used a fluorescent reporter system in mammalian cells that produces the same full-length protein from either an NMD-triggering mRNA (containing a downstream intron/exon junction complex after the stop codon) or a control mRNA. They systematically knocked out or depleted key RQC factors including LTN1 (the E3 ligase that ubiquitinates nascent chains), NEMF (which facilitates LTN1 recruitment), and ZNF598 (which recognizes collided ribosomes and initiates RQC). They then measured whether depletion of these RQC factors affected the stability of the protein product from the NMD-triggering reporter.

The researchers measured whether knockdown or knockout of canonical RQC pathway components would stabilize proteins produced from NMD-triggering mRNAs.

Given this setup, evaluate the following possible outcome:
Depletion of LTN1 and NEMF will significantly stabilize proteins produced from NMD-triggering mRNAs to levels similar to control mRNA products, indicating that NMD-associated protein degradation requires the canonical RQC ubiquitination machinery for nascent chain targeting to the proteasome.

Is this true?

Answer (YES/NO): NO